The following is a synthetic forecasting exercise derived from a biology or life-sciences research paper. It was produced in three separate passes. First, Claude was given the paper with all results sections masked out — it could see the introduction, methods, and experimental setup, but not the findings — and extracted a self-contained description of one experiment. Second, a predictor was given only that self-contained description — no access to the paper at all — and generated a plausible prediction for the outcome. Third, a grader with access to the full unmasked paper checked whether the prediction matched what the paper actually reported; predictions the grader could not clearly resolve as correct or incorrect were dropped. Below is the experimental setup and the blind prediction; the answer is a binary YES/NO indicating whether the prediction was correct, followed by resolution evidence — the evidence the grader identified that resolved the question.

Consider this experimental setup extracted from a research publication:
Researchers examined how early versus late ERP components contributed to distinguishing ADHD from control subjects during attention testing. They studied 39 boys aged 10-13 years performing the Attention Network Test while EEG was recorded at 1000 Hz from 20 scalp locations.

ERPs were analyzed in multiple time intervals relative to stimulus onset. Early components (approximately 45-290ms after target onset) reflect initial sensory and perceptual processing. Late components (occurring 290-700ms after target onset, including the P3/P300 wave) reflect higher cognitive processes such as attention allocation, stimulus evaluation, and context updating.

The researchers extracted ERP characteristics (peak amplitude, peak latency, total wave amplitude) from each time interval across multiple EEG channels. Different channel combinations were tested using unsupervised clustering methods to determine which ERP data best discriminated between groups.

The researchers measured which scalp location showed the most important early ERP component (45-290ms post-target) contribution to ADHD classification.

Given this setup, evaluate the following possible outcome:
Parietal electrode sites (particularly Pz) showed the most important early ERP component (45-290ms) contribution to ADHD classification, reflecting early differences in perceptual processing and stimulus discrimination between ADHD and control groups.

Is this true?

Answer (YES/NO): NO